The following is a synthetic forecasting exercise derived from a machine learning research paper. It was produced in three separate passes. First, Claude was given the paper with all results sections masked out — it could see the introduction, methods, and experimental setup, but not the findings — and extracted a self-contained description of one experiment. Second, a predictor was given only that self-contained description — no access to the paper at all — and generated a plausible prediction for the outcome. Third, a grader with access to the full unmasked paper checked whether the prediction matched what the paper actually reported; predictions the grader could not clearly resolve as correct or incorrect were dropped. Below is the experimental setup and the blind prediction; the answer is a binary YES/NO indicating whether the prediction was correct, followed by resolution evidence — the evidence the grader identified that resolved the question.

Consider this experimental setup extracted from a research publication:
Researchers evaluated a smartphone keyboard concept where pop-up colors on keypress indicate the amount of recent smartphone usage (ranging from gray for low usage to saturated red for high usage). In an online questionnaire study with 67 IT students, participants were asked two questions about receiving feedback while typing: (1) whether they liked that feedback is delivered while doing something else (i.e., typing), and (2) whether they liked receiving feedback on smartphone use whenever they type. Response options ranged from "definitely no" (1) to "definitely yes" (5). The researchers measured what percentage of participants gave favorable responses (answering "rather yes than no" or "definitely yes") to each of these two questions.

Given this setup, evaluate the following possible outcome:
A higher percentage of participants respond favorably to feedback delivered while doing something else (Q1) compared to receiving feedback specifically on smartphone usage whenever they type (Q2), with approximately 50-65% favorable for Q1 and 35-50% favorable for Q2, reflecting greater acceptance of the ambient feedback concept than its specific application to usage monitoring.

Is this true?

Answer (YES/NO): NO